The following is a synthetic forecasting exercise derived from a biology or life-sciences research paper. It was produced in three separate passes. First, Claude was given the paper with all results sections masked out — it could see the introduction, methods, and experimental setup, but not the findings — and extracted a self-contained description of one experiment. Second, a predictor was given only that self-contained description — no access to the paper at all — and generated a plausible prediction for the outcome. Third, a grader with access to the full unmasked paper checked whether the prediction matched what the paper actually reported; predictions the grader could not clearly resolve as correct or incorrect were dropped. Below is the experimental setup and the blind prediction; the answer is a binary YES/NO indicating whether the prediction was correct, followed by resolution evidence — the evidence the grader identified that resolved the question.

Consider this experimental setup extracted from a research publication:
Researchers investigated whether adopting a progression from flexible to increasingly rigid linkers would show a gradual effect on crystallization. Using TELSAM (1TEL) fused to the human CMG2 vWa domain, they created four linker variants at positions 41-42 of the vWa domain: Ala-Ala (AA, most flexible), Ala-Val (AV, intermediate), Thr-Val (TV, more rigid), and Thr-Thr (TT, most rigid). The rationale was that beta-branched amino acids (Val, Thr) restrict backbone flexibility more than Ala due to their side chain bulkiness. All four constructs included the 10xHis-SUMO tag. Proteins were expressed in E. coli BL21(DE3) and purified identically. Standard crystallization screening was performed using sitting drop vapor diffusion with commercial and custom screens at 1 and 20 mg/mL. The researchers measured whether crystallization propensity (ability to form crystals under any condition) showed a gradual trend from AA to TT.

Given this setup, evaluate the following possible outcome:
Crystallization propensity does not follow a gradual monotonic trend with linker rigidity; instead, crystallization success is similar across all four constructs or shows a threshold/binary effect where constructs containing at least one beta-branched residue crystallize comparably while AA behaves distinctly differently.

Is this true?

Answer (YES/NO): NO